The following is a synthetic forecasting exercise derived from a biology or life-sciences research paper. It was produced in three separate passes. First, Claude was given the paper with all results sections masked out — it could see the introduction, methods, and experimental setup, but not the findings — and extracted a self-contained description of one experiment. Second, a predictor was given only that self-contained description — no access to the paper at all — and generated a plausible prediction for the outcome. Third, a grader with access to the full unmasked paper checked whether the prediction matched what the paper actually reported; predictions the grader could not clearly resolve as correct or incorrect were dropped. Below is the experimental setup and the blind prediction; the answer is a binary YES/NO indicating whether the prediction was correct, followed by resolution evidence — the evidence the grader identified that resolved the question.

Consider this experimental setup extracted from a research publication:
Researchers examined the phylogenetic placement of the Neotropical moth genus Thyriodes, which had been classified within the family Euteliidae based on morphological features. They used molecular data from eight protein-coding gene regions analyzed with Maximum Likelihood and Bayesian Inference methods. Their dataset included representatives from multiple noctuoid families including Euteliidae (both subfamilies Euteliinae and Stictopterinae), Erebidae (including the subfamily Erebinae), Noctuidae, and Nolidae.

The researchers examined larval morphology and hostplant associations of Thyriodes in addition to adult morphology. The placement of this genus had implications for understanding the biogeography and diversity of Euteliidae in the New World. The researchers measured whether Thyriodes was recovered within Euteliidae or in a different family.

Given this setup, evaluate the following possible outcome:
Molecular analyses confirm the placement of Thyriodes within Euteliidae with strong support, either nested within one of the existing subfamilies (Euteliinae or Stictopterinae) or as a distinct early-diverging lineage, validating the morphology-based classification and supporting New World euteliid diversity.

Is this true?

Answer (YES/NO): NO